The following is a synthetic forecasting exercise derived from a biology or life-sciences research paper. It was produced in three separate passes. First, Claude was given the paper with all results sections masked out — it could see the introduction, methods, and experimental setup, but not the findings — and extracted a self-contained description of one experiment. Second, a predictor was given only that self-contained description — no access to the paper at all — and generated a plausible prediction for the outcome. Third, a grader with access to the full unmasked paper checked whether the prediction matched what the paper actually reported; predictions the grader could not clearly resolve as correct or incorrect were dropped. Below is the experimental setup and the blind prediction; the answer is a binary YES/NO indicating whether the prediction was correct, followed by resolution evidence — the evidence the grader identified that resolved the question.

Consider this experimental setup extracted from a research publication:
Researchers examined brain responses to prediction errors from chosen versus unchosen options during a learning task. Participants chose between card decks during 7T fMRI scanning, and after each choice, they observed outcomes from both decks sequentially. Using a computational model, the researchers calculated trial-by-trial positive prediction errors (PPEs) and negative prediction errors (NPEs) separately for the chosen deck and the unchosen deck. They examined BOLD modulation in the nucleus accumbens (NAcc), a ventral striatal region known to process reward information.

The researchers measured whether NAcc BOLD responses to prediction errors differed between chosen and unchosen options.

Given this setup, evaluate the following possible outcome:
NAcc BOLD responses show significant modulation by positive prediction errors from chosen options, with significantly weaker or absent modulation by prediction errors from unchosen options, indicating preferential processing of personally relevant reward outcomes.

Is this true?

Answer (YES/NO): NO